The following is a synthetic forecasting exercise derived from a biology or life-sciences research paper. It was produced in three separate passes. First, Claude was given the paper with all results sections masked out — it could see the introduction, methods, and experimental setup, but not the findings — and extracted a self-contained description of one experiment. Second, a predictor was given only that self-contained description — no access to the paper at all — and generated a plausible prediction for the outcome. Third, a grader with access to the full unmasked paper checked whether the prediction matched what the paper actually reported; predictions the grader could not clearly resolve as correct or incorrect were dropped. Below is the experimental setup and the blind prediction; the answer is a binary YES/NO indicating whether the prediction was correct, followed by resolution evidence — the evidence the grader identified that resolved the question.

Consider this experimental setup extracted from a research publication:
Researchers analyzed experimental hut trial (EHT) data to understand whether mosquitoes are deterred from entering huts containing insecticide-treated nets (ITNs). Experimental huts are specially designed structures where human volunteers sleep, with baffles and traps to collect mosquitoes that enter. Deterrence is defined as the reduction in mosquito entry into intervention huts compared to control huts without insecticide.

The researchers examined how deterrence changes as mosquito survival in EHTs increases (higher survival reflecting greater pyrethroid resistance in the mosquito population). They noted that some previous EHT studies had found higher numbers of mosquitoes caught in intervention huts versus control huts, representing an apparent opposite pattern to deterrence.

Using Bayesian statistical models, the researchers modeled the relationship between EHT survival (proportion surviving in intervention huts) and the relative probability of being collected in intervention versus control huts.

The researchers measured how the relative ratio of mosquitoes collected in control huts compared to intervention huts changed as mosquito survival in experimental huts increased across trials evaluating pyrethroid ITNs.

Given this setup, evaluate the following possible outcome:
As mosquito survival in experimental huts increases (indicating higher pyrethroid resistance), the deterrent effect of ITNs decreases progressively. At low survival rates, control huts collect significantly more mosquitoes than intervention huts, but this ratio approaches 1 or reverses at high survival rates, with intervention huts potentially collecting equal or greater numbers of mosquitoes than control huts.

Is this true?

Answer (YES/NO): YES